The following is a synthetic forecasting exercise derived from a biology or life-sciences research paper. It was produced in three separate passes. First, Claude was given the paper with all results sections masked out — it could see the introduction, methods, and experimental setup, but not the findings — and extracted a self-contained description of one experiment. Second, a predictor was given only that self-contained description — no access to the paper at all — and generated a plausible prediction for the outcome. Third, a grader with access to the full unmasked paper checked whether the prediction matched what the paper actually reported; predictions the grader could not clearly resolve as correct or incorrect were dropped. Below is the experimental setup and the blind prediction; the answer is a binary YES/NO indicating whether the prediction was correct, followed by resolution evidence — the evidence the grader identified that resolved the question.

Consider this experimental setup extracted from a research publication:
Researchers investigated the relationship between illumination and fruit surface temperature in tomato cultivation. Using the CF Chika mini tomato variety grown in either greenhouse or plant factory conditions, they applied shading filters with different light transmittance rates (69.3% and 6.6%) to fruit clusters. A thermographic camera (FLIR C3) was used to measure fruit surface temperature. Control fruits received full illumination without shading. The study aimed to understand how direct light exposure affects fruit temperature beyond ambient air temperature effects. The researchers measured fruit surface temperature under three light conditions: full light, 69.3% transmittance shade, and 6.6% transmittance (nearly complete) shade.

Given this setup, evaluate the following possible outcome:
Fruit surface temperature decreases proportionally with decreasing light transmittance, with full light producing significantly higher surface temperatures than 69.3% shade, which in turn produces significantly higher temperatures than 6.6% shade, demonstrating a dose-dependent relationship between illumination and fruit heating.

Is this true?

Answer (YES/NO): NO